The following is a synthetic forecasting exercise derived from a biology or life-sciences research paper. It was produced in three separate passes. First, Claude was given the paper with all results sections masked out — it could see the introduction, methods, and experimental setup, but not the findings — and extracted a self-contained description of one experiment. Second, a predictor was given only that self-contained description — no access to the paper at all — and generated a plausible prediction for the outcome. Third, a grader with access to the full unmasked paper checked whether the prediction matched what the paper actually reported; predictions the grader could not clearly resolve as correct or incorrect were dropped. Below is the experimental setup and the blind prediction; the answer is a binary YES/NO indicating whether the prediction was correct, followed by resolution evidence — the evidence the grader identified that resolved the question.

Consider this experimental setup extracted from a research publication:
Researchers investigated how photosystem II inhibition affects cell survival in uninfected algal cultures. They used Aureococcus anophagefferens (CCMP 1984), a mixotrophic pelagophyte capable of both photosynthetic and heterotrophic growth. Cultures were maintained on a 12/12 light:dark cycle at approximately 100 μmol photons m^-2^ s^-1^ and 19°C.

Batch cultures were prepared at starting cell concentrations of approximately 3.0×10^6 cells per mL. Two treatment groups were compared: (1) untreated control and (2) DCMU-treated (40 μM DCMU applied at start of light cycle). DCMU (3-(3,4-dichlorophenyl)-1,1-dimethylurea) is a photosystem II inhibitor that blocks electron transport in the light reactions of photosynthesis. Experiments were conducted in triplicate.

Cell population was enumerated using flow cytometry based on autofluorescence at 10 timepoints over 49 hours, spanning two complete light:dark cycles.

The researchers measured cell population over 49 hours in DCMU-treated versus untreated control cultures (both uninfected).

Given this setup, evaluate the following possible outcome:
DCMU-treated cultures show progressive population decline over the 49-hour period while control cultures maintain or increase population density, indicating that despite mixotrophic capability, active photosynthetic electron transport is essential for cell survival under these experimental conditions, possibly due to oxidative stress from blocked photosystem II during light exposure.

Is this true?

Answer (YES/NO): NO